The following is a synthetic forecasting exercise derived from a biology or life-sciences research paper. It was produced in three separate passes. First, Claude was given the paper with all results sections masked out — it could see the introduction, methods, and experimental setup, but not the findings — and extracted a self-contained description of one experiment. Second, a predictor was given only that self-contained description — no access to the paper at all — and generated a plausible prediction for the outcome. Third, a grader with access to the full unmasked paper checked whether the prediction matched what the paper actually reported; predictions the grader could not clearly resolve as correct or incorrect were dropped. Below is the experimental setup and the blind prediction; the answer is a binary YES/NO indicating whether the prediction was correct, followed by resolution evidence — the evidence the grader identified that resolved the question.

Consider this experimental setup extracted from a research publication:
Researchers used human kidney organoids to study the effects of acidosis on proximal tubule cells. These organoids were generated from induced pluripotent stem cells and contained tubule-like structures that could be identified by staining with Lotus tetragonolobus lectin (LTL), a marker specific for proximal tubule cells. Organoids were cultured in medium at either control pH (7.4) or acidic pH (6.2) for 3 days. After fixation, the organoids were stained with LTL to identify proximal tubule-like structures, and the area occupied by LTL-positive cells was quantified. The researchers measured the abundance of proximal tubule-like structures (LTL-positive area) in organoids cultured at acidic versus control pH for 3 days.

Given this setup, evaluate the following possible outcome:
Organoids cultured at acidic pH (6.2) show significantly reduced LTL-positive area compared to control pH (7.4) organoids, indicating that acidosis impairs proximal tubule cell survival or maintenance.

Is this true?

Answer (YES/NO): YES